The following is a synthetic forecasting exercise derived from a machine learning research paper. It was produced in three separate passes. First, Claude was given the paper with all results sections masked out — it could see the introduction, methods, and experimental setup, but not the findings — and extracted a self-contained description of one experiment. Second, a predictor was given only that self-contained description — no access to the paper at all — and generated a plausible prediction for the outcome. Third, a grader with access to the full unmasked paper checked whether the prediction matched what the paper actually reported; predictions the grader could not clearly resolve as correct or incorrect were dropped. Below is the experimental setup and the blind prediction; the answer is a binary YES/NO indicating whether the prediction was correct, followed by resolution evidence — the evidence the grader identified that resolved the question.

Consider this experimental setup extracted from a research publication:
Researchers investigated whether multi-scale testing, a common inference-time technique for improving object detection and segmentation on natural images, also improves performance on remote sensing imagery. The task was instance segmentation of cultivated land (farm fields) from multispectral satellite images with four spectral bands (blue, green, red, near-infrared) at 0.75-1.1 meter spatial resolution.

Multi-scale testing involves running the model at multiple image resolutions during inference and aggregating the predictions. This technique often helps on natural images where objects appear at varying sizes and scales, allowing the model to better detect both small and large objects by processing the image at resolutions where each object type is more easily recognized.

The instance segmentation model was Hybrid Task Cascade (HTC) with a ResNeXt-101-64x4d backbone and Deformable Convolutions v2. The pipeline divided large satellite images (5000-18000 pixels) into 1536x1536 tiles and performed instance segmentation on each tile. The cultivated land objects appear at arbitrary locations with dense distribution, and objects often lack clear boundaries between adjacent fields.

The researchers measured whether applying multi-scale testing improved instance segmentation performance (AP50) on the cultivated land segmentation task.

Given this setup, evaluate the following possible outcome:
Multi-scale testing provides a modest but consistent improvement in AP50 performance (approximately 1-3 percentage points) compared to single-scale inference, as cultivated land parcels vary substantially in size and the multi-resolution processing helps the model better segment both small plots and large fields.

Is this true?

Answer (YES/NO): NO